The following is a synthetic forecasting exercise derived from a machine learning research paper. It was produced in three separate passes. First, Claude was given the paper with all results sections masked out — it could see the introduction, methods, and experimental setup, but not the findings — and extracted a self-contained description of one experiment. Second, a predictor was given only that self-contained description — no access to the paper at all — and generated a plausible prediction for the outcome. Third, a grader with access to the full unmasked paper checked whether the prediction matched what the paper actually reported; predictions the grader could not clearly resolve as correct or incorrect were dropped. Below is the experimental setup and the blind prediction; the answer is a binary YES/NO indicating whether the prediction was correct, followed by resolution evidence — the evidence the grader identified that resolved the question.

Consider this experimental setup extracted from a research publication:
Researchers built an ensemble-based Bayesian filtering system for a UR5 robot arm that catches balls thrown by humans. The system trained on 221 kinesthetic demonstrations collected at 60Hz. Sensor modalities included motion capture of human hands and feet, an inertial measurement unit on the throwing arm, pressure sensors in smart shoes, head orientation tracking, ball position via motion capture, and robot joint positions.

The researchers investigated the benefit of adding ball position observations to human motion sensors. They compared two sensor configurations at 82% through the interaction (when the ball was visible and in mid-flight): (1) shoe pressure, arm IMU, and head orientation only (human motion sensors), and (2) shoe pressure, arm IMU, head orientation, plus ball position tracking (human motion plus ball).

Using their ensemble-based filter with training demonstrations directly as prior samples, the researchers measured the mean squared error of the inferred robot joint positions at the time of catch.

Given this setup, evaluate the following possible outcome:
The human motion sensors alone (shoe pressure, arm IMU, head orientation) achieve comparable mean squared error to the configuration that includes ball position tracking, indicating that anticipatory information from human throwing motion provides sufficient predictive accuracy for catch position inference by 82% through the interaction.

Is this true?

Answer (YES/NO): NO